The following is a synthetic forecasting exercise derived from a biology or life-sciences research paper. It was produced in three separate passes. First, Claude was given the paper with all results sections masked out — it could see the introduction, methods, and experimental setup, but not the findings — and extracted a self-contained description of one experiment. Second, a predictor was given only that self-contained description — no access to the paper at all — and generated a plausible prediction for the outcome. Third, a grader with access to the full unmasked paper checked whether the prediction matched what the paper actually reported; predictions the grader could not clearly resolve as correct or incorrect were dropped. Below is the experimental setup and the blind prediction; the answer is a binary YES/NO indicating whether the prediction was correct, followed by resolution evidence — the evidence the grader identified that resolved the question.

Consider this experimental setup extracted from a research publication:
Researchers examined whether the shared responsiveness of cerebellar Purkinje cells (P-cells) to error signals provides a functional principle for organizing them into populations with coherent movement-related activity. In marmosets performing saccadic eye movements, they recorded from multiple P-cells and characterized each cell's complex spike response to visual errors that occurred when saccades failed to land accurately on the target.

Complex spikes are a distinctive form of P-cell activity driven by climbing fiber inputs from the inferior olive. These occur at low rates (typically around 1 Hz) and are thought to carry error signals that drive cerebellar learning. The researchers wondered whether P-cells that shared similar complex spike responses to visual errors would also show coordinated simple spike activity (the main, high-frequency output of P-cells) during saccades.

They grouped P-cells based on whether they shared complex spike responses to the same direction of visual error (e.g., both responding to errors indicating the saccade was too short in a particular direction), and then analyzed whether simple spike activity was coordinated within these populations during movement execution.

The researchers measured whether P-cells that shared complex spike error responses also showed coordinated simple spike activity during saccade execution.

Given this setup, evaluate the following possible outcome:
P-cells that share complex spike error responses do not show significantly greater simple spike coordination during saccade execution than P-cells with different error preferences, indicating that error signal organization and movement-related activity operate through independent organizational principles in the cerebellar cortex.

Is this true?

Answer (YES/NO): NO